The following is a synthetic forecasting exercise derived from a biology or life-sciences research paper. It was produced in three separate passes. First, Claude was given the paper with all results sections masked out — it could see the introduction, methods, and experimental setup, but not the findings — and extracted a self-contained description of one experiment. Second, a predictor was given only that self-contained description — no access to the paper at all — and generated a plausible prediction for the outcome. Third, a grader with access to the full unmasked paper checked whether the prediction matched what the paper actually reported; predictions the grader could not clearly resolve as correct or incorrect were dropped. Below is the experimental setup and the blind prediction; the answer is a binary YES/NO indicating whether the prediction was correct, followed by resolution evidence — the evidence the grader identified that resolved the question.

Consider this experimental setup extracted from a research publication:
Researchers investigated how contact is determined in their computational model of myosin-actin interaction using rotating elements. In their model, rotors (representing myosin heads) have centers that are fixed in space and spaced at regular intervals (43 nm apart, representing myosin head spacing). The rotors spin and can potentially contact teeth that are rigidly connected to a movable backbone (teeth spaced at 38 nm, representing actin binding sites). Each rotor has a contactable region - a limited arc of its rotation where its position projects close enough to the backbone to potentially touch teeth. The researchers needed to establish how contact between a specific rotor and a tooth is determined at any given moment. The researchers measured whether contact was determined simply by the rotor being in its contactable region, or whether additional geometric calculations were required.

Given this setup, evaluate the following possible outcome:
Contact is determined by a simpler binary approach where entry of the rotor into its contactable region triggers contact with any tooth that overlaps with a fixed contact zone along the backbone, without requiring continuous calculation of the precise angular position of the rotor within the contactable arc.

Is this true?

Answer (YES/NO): NO